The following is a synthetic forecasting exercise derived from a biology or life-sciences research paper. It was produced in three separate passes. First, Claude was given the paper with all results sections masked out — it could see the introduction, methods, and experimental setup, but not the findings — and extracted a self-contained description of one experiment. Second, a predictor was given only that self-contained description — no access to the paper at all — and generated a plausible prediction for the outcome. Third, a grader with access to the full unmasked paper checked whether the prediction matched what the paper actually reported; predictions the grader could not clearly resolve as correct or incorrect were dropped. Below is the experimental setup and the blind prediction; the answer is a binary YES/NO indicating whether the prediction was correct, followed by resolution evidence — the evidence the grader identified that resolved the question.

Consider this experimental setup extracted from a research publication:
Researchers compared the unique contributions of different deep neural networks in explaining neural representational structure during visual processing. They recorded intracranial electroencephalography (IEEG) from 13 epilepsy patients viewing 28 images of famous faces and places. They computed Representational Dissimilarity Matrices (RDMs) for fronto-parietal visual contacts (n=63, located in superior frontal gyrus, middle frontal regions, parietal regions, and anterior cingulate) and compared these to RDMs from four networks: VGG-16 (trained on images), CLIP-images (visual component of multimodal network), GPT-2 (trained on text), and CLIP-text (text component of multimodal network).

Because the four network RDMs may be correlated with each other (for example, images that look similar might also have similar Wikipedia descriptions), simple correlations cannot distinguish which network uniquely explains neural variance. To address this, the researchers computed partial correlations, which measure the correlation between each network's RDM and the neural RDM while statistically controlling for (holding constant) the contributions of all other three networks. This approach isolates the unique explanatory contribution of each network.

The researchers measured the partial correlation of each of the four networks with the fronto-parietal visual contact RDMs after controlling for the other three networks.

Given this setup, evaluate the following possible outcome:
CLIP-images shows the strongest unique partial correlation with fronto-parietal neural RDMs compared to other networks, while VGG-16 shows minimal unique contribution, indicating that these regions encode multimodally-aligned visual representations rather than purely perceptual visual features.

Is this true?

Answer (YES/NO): NO